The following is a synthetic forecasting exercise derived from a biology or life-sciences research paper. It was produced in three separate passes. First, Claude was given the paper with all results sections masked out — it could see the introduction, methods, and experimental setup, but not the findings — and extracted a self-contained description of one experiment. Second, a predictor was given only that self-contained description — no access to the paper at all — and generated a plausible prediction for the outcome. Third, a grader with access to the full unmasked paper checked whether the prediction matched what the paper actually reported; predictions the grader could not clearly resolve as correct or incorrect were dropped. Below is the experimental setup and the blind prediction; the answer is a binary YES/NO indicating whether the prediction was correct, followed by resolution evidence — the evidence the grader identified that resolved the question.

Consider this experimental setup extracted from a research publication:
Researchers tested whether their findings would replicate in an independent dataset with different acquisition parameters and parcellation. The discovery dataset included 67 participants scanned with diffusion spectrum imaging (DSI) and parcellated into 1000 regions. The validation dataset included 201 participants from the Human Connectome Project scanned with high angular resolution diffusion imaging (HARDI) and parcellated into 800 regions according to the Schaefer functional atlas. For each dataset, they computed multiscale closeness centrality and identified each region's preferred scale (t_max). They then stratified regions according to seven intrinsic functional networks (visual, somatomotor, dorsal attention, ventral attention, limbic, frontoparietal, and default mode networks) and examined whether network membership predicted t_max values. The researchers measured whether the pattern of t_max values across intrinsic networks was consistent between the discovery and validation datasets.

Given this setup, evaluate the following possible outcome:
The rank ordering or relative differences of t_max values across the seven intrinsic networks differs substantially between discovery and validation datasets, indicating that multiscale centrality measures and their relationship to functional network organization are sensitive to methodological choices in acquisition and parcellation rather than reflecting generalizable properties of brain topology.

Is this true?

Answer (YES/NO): NO